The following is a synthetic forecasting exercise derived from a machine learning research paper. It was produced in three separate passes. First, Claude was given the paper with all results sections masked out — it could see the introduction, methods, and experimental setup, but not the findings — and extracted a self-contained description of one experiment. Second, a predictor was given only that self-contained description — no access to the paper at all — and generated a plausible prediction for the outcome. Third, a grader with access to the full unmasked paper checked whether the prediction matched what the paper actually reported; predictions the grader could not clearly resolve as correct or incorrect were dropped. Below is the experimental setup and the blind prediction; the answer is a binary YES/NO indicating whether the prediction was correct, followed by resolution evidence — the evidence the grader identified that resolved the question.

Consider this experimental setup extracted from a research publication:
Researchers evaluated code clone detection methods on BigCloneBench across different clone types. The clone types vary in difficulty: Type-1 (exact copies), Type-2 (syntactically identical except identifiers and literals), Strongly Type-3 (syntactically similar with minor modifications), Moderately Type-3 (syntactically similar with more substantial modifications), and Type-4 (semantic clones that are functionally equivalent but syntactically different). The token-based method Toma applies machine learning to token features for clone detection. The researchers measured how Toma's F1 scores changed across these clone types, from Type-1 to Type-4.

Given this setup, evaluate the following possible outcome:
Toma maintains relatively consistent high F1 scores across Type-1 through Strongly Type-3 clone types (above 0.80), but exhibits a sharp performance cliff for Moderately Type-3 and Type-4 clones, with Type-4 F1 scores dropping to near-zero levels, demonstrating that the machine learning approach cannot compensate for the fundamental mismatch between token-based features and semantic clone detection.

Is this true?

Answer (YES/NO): NO